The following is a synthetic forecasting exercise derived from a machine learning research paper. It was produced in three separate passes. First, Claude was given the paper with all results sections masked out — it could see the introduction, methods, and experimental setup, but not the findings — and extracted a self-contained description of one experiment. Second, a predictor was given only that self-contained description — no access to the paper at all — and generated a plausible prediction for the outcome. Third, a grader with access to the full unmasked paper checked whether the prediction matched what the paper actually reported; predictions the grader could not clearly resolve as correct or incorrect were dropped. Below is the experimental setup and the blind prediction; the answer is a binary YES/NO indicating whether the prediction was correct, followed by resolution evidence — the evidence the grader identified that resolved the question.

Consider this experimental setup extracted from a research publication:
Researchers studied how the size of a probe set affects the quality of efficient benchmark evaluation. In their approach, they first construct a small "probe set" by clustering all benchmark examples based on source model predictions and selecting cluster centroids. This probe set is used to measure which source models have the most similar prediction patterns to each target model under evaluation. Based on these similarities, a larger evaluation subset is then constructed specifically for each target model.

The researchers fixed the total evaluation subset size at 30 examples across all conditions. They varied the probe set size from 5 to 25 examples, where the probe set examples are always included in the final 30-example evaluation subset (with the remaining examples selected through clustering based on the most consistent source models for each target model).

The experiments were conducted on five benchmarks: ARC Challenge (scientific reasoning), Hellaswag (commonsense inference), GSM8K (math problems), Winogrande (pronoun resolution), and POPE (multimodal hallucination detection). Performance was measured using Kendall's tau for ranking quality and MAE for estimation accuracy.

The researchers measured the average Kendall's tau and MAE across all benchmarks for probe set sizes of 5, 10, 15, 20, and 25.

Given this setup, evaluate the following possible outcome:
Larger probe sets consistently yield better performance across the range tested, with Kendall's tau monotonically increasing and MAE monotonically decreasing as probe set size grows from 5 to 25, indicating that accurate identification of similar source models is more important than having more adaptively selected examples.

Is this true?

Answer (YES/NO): NO